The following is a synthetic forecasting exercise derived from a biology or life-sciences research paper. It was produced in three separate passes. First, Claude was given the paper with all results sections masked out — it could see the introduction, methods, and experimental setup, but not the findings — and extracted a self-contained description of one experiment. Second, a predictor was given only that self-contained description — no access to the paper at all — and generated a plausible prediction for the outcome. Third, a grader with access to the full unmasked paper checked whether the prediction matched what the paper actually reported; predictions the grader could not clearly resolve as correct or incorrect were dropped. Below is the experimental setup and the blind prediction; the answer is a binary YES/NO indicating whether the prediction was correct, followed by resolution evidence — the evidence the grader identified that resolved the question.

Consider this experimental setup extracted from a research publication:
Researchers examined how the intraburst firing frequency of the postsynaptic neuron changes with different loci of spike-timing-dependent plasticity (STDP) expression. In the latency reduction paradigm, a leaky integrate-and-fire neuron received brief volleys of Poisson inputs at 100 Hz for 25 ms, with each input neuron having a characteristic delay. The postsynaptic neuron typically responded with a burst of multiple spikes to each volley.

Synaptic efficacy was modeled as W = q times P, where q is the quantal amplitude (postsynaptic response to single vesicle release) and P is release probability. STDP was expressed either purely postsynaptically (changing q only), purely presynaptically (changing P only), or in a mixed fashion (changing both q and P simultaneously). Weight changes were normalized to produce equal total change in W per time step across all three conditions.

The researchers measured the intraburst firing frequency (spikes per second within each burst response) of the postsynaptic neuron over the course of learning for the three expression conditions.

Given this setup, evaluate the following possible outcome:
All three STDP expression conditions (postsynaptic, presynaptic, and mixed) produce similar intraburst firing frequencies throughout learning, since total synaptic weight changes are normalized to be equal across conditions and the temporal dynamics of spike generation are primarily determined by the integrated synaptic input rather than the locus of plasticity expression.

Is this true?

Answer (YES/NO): YES